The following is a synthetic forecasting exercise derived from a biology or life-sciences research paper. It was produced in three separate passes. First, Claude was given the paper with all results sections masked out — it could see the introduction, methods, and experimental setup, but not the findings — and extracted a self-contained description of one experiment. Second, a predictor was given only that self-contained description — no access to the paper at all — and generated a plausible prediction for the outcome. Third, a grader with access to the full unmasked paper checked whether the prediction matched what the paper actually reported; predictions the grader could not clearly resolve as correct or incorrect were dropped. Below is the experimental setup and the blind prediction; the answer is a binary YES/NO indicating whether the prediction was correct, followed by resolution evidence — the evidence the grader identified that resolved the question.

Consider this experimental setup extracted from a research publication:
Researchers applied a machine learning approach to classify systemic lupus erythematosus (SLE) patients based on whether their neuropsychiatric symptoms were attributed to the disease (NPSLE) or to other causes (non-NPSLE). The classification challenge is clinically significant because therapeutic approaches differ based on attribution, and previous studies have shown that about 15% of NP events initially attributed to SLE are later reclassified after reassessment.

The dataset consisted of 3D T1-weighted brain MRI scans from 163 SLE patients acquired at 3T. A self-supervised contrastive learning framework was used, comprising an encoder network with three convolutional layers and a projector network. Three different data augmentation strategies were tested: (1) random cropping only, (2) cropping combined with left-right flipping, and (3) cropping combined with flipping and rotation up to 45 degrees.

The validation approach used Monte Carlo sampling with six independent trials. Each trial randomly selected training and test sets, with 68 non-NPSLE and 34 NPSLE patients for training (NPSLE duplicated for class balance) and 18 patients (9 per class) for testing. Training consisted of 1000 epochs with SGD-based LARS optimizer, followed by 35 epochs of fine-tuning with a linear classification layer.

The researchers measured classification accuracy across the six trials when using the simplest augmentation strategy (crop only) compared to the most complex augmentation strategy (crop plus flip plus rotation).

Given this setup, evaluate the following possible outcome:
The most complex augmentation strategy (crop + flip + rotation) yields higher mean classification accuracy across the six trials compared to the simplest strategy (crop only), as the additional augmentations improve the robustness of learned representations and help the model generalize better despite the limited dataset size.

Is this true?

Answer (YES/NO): NO